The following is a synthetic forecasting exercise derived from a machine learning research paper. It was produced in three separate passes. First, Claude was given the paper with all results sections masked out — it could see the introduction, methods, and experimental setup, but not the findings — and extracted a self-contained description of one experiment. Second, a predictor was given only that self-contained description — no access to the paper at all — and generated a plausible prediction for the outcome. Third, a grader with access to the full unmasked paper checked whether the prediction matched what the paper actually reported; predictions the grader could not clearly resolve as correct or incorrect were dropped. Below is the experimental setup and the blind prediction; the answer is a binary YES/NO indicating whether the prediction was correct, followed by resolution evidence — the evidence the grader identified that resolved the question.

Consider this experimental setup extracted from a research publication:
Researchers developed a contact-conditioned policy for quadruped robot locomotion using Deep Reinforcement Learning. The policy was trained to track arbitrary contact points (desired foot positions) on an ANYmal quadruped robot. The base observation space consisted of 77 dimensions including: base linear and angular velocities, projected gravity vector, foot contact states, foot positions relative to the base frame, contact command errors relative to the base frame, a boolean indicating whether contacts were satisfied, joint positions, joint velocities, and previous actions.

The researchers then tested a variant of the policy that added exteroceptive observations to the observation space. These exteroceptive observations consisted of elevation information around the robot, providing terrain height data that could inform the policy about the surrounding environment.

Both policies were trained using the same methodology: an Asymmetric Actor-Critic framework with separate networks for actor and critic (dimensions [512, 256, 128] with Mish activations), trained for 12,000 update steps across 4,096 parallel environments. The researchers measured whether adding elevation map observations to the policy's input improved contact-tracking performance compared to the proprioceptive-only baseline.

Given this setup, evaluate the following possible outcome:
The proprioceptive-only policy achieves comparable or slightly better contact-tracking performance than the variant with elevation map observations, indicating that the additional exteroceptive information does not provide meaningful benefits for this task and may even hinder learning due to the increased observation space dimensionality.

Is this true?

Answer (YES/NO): YES